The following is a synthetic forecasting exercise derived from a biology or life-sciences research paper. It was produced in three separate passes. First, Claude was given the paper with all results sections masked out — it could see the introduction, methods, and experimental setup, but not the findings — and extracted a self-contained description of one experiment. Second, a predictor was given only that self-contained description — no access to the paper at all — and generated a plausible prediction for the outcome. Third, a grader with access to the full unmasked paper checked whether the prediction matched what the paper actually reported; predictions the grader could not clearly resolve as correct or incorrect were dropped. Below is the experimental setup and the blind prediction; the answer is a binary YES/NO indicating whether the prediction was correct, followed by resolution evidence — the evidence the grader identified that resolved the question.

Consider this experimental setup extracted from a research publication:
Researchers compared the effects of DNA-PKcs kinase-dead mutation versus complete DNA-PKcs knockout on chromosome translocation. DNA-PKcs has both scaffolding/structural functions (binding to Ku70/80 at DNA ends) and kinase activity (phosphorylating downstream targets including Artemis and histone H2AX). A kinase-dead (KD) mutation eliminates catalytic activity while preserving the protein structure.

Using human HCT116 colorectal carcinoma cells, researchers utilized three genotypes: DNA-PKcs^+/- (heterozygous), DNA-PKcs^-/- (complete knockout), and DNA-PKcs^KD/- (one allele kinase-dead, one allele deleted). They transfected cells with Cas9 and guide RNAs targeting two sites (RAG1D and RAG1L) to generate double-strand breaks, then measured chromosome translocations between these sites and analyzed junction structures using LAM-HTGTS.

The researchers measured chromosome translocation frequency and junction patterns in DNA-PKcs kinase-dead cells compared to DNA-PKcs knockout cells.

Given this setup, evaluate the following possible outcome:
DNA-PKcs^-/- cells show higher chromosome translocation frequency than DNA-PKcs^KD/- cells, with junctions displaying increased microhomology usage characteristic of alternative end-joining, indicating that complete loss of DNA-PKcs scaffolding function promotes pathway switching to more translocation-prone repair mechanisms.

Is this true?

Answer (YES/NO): NO